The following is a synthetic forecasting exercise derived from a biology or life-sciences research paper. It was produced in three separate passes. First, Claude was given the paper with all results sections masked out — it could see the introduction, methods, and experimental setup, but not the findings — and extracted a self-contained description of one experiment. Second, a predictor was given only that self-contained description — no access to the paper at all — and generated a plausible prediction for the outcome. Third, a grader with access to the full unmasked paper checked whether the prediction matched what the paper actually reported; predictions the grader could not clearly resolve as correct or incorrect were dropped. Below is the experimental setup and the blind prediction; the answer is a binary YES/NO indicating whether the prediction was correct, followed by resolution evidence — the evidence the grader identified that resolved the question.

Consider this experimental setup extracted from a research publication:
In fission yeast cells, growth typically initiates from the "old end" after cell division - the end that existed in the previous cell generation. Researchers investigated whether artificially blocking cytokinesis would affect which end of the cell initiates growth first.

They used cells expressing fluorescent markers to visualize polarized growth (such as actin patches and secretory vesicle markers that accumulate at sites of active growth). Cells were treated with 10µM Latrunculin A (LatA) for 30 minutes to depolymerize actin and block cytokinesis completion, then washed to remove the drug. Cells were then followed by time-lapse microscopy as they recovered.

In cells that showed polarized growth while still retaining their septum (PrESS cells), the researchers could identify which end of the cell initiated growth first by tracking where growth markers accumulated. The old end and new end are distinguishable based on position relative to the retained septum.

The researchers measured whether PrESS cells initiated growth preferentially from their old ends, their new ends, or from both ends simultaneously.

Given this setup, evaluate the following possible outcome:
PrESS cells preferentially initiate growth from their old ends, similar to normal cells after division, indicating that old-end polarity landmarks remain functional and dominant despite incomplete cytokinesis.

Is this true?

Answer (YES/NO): YES